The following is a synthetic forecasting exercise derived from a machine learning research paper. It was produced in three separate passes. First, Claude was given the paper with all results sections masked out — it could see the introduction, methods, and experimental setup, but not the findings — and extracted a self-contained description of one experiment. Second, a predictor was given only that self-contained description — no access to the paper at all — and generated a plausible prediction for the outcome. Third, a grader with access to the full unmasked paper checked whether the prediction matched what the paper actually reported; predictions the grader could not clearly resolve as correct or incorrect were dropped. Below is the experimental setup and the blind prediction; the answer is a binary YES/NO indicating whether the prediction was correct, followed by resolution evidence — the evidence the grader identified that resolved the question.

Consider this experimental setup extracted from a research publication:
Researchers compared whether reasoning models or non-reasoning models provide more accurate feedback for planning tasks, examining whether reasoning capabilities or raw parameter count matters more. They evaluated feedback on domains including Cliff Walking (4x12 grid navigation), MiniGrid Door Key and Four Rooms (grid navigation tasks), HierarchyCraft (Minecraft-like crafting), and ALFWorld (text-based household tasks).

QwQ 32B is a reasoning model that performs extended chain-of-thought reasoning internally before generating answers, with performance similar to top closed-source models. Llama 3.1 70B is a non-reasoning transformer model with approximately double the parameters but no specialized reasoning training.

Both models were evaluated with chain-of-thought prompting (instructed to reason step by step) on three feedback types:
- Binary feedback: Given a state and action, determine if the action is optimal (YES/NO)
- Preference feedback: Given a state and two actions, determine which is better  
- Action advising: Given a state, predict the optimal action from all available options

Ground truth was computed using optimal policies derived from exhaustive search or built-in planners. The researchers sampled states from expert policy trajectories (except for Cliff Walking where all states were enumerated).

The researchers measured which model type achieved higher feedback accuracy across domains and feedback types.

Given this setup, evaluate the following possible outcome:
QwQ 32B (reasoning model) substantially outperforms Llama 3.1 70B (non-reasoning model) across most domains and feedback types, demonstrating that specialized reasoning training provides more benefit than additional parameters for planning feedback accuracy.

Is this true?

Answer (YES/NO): YES